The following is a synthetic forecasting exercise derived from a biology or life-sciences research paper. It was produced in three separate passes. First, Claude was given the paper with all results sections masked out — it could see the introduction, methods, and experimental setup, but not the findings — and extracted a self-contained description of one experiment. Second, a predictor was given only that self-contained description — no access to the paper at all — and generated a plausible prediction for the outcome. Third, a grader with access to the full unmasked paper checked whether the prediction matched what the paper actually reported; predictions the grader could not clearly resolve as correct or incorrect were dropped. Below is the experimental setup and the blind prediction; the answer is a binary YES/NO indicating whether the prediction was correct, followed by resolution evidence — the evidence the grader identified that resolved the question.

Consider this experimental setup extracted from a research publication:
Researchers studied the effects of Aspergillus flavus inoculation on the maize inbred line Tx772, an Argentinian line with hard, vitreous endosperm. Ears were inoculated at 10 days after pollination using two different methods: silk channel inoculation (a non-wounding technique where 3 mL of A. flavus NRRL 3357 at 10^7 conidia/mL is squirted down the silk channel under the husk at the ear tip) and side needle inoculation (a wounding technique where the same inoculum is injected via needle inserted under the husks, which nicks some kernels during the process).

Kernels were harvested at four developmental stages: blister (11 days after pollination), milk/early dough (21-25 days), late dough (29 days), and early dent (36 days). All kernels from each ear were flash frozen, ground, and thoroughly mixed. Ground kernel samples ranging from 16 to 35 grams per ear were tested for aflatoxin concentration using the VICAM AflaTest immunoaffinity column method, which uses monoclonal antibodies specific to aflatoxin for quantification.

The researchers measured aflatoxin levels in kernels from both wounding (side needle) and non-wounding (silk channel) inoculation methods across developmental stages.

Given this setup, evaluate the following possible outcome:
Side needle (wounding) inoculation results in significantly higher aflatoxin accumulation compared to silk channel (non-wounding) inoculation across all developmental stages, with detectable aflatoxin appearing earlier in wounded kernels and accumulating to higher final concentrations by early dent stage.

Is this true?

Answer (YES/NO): NO